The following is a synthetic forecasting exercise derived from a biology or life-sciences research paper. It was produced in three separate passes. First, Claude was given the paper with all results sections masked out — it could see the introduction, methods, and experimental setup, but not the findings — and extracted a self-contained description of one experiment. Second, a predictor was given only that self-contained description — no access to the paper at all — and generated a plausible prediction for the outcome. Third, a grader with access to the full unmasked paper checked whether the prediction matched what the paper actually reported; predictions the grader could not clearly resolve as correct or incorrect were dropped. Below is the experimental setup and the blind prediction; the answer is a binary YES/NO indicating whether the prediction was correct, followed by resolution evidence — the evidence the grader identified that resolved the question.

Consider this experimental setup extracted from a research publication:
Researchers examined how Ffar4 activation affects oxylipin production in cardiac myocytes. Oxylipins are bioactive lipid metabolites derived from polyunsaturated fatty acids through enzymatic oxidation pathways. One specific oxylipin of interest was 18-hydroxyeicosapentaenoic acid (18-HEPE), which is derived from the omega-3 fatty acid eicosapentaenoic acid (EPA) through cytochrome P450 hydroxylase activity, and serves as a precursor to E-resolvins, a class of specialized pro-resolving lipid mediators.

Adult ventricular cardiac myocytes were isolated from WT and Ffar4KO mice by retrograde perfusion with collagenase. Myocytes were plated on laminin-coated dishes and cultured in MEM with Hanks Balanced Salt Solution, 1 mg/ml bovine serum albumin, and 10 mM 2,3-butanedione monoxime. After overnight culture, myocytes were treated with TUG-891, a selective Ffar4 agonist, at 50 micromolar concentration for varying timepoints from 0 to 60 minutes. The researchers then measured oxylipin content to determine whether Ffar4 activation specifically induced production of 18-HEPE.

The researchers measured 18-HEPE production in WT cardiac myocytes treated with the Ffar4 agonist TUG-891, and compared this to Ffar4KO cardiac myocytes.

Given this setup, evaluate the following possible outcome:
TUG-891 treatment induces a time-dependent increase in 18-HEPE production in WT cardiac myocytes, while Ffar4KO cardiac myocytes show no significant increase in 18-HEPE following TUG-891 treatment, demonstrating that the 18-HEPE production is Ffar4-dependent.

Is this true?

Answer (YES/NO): YES